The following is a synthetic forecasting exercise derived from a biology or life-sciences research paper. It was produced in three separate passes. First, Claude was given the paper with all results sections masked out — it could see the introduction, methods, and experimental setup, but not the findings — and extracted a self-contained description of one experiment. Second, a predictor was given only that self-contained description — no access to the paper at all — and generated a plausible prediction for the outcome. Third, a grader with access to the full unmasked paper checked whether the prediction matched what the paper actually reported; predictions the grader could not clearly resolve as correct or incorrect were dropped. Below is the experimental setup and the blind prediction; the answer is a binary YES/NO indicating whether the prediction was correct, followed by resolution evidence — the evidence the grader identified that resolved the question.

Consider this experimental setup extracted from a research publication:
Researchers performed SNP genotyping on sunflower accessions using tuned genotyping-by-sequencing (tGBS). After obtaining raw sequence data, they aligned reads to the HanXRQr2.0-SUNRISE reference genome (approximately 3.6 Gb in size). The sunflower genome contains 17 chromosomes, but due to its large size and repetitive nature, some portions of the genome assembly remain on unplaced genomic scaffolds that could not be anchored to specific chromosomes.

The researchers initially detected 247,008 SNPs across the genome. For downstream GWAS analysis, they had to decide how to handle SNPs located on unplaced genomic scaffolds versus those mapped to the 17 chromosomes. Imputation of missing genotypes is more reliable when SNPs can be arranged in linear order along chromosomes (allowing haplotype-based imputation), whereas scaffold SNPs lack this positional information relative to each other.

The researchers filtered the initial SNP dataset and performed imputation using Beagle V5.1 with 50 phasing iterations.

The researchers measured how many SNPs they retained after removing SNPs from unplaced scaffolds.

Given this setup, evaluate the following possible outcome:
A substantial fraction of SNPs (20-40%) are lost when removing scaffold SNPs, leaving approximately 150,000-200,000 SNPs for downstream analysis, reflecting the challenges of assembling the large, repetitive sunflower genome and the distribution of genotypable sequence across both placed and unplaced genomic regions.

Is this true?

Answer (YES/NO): NO